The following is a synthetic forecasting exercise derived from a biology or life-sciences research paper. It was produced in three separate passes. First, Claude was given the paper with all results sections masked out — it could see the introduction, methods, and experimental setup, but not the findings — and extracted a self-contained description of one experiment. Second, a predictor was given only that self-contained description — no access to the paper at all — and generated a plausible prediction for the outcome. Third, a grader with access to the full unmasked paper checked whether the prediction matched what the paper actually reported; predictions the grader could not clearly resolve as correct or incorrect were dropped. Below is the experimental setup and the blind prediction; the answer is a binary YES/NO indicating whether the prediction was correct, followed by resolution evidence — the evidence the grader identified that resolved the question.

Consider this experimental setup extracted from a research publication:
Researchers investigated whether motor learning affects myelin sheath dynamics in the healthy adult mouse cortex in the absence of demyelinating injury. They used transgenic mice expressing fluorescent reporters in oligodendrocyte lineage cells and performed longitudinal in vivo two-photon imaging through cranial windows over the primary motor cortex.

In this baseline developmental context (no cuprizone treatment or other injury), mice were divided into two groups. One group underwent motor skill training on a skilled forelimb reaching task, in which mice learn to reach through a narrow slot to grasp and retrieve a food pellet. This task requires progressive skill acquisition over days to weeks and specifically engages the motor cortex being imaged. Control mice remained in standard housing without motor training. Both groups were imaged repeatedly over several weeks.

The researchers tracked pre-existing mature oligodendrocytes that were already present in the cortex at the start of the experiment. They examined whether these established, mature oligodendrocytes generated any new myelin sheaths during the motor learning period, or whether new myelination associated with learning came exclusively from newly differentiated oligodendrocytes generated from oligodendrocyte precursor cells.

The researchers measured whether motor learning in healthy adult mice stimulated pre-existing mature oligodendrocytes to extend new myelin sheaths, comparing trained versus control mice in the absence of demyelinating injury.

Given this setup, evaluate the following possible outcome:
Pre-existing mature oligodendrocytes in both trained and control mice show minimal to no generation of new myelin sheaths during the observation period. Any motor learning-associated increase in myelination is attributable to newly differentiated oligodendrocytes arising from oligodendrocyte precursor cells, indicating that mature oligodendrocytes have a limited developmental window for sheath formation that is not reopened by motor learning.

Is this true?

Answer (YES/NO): YES